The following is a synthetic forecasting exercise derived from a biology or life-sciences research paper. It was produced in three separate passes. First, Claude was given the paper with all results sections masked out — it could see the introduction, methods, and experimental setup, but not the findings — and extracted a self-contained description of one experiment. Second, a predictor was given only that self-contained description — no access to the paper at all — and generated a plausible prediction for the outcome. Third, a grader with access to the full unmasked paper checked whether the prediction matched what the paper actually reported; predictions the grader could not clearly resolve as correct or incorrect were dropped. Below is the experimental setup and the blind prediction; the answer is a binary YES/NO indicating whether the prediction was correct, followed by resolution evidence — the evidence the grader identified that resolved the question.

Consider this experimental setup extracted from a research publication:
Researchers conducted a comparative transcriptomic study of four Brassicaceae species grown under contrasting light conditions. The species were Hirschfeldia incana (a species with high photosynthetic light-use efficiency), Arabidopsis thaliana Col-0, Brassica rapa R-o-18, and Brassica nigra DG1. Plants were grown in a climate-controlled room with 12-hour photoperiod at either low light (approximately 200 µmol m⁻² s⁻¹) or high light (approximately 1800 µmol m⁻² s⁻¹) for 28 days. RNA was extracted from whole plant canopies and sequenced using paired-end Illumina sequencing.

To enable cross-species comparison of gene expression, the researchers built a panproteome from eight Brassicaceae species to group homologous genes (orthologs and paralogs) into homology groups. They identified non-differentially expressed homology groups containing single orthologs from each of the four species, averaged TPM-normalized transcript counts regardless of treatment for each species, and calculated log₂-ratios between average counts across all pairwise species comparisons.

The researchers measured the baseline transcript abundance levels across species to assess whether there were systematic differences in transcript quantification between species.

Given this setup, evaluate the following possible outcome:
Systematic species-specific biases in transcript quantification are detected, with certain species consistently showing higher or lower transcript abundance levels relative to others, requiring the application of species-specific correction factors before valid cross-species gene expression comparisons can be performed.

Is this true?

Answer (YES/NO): YES